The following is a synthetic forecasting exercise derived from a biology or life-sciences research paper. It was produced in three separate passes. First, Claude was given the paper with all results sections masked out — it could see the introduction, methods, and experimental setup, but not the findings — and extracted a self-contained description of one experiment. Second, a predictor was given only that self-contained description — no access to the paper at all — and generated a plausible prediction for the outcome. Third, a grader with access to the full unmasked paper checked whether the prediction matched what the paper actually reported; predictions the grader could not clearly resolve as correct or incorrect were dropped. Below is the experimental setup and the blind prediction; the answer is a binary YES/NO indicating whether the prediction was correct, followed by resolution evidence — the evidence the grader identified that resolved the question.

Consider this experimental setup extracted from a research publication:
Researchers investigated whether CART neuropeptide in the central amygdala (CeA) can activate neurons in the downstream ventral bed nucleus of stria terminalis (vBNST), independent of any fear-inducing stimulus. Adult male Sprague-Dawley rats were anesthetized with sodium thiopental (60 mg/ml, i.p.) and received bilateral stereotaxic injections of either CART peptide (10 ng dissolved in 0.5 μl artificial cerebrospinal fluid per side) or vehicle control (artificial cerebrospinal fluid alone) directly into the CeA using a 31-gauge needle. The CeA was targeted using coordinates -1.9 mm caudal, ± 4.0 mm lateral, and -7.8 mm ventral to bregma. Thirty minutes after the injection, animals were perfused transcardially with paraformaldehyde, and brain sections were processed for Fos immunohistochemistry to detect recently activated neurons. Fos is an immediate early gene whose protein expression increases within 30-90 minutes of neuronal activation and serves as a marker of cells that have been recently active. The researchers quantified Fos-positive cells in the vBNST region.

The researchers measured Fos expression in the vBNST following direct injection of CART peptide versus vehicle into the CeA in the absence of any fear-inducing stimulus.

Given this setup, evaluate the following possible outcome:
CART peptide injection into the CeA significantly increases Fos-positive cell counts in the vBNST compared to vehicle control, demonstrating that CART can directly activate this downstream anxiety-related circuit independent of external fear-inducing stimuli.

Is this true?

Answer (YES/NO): YES